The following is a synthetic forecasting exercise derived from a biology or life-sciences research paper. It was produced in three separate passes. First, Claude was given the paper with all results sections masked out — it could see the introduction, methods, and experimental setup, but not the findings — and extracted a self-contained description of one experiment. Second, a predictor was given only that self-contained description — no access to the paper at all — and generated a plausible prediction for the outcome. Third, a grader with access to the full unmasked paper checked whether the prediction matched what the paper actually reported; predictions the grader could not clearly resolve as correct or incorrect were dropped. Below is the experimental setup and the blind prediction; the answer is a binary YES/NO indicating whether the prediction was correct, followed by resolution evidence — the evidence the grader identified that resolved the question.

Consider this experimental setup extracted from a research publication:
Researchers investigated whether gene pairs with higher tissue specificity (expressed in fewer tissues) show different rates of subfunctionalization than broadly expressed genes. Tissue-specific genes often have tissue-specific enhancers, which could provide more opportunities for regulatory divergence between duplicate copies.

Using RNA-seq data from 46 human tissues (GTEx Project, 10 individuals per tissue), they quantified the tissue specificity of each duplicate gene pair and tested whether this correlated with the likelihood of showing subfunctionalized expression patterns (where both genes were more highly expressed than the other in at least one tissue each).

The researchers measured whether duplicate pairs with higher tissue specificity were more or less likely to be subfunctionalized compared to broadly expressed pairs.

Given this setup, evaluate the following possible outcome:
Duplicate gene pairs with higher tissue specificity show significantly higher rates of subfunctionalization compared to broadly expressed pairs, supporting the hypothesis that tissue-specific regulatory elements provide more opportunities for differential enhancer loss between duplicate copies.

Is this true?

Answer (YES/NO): NO